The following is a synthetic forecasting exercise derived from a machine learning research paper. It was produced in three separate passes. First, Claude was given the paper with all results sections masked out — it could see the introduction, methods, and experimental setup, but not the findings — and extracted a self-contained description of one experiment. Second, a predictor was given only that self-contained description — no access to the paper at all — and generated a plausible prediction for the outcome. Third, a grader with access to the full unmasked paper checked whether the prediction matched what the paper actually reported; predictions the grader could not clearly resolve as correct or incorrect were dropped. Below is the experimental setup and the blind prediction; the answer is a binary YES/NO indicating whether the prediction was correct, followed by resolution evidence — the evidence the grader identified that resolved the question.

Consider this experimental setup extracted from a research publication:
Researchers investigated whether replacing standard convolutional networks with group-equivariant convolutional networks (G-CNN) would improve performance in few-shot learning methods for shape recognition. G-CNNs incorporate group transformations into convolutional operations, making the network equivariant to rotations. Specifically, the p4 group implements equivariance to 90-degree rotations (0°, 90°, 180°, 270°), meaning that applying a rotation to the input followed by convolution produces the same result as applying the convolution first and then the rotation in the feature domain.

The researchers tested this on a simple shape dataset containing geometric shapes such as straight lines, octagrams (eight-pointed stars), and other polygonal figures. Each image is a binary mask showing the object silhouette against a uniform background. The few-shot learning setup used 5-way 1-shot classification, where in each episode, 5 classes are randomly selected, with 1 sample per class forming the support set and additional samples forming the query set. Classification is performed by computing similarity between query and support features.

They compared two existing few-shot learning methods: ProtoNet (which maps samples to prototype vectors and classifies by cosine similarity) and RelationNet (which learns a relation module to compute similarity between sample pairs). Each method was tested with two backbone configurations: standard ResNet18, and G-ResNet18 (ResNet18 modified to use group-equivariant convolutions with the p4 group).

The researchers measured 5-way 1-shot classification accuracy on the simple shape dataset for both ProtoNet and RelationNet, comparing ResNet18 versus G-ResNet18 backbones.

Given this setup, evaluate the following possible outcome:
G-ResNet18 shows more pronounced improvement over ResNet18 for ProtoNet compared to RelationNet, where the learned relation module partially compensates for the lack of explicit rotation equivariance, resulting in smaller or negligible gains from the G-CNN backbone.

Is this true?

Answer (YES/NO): NO